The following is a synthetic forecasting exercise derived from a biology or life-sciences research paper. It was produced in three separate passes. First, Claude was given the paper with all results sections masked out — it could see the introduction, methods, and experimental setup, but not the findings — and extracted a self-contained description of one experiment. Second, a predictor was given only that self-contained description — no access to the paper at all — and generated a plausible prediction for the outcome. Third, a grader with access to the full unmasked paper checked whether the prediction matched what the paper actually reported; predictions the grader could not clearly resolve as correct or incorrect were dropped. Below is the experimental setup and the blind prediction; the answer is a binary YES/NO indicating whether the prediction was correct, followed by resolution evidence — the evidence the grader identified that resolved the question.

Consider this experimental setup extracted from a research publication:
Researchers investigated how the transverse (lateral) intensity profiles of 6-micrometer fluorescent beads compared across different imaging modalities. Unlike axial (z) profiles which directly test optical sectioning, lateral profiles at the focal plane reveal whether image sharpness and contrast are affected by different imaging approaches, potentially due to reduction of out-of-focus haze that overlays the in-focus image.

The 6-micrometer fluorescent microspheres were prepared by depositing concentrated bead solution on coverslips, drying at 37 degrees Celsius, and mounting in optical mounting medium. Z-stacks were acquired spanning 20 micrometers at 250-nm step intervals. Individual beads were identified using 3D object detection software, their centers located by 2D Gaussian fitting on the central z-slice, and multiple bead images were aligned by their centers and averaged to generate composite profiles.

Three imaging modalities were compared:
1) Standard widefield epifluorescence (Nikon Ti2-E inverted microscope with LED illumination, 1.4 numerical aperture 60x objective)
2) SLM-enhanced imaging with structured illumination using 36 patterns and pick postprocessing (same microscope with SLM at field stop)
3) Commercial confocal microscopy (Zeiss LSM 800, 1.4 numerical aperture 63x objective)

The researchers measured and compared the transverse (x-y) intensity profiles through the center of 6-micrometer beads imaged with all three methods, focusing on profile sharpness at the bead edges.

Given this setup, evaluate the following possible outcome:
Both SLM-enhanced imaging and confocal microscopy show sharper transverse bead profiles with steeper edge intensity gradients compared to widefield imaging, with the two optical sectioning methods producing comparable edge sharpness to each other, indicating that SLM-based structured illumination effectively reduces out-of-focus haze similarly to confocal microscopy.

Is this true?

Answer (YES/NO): NO